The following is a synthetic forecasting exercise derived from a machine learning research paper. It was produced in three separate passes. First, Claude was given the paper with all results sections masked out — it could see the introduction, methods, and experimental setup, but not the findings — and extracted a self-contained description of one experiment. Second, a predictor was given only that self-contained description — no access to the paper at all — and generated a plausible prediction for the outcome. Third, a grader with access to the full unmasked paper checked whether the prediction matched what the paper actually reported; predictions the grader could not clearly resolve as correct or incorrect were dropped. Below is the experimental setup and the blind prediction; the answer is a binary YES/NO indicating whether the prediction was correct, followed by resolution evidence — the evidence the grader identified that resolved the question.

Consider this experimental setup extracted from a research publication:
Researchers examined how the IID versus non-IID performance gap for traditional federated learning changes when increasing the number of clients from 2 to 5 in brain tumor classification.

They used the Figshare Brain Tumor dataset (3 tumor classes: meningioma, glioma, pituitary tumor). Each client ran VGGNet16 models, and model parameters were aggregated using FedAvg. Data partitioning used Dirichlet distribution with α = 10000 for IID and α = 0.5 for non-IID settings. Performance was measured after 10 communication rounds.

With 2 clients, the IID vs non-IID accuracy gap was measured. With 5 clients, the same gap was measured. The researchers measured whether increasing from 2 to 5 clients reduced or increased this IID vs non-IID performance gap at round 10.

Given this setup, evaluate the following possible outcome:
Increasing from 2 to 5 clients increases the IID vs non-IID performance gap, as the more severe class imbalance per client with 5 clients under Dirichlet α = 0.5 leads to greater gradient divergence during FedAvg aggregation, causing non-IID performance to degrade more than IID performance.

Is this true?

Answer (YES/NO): NO